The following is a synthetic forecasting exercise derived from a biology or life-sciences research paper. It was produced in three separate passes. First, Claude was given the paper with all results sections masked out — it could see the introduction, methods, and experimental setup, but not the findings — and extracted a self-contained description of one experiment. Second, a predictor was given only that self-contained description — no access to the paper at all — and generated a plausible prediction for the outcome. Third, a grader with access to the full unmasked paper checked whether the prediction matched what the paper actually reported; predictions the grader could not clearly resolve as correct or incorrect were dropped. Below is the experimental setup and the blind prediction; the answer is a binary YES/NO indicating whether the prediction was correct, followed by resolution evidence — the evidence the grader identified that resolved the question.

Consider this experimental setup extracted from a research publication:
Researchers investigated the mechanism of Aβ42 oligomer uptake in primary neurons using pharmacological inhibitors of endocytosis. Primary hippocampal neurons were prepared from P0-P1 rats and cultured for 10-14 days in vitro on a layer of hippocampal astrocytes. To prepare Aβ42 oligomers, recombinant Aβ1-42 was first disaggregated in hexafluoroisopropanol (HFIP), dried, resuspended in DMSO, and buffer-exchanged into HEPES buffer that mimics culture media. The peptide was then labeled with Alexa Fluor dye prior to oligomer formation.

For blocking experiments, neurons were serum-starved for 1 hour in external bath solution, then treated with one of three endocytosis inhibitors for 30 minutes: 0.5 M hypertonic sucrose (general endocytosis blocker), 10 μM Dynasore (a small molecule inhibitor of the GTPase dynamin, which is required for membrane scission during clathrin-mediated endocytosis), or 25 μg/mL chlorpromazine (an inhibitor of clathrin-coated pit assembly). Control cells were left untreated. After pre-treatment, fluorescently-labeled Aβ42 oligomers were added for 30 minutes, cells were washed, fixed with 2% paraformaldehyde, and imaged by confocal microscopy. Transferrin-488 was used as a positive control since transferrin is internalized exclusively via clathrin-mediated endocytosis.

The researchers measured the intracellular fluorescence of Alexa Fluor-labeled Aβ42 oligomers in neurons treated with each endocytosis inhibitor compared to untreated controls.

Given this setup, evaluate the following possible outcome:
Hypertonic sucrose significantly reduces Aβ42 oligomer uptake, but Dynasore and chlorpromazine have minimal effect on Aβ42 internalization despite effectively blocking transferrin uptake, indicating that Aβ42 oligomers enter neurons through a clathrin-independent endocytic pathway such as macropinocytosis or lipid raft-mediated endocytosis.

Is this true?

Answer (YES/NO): NO